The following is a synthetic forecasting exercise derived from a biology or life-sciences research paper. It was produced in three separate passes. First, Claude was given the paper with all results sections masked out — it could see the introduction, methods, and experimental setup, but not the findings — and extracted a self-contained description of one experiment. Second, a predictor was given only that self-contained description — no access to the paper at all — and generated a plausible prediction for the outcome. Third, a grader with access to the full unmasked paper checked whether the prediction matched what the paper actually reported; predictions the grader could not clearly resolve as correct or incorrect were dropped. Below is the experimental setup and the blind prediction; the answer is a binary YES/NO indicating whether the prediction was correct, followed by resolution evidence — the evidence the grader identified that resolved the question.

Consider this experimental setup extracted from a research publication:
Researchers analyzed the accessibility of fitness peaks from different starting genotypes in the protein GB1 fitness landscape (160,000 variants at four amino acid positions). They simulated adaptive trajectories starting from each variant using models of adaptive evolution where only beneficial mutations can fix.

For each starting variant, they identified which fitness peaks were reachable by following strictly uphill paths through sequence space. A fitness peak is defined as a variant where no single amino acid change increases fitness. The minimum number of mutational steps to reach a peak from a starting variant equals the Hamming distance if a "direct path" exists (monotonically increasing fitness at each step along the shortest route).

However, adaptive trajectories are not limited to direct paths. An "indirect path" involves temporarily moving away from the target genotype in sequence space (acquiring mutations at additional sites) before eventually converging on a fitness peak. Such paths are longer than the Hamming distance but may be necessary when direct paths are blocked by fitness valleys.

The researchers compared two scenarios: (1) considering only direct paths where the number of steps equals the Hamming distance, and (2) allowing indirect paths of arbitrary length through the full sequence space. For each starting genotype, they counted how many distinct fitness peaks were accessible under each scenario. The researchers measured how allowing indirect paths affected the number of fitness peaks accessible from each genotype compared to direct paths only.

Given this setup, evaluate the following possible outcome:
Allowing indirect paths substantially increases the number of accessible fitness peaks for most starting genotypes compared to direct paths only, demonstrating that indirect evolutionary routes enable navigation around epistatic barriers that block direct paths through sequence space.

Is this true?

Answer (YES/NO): YES